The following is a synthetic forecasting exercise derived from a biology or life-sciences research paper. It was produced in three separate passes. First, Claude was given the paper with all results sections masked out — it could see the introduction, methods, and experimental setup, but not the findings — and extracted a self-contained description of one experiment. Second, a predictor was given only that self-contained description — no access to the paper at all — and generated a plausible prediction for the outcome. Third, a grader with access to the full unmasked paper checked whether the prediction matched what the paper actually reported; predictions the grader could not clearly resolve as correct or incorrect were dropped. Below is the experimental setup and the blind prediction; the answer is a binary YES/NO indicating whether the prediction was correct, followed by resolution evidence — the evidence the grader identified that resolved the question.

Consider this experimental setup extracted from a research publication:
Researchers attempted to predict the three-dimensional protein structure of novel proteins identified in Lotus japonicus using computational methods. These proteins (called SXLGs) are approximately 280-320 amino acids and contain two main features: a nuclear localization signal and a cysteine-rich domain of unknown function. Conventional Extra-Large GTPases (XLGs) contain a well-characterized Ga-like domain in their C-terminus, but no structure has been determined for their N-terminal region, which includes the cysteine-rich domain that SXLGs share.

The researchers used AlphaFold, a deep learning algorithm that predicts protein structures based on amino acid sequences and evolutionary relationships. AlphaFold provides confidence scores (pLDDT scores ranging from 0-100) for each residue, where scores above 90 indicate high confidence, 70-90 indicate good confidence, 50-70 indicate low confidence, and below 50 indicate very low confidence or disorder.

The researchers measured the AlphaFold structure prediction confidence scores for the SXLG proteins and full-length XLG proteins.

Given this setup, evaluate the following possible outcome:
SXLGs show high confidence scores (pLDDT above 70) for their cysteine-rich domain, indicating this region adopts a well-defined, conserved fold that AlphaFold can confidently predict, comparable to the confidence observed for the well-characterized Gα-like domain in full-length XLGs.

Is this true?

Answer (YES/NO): NO